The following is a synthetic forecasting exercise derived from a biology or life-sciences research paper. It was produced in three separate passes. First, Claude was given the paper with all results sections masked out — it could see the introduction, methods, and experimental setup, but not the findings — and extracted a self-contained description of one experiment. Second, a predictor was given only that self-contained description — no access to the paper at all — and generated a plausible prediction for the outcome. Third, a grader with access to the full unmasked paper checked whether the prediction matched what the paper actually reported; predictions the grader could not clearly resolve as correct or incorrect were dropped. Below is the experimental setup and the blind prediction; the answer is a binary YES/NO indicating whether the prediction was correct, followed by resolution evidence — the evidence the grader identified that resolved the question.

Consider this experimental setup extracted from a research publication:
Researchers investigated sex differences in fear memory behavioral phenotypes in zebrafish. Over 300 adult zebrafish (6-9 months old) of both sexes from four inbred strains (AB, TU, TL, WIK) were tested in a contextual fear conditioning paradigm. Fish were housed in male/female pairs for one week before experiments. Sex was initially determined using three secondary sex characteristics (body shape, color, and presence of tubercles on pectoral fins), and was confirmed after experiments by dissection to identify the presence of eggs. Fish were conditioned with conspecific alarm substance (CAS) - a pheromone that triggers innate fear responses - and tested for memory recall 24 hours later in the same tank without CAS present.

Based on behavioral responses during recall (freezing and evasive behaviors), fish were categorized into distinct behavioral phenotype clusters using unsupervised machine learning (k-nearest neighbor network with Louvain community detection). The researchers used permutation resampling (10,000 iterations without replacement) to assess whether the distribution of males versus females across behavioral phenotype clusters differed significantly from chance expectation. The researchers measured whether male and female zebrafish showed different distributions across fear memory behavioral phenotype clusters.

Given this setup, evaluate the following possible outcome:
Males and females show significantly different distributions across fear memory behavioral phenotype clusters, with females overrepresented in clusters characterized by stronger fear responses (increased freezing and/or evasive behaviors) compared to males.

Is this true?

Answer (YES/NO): NO